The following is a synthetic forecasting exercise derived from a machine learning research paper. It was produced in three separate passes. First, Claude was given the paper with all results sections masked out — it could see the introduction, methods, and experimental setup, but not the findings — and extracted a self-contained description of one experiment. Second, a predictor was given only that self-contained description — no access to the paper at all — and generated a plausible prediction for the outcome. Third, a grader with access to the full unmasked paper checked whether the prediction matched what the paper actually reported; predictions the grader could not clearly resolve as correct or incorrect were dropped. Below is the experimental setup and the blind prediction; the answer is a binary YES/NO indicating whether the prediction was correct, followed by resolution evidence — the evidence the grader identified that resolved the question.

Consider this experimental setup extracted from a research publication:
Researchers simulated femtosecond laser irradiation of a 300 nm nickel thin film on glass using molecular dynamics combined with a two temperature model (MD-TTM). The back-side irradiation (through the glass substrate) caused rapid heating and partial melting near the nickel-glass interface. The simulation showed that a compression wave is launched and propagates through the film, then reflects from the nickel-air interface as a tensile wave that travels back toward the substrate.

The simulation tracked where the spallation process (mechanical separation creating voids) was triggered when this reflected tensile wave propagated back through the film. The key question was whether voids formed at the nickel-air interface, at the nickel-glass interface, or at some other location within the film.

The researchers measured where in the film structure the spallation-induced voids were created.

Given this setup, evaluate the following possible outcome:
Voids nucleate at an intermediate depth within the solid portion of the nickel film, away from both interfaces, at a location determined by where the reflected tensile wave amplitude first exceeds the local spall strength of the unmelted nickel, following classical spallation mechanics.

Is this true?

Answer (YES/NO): NO